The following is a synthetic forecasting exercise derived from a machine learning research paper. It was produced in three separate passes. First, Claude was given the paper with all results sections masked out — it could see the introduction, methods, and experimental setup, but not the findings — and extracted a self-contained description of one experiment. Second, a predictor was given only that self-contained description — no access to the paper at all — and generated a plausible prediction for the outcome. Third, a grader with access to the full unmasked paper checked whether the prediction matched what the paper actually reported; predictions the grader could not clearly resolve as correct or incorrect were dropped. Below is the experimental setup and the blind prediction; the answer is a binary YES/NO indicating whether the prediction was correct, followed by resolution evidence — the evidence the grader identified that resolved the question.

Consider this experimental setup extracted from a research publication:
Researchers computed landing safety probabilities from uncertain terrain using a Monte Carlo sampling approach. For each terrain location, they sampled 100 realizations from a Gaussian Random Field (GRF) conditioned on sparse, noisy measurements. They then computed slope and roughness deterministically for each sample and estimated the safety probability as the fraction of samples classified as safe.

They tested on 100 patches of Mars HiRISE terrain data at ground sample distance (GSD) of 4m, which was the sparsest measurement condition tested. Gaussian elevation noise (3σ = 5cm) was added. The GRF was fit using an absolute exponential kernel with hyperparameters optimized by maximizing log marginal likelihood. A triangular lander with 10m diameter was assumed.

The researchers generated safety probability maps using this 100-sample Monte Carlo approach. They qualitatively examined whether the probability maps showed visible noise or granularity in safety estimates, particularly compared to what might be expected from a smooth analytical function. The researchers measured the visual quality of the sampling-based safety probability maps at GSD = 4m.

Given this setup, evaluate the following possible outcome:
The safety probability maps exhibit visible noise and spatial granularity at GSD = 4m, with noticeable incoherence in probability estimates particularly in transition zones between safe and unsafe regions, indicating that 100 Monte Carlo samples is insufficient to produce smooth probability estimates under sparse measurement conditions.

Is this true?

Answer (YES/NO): YES